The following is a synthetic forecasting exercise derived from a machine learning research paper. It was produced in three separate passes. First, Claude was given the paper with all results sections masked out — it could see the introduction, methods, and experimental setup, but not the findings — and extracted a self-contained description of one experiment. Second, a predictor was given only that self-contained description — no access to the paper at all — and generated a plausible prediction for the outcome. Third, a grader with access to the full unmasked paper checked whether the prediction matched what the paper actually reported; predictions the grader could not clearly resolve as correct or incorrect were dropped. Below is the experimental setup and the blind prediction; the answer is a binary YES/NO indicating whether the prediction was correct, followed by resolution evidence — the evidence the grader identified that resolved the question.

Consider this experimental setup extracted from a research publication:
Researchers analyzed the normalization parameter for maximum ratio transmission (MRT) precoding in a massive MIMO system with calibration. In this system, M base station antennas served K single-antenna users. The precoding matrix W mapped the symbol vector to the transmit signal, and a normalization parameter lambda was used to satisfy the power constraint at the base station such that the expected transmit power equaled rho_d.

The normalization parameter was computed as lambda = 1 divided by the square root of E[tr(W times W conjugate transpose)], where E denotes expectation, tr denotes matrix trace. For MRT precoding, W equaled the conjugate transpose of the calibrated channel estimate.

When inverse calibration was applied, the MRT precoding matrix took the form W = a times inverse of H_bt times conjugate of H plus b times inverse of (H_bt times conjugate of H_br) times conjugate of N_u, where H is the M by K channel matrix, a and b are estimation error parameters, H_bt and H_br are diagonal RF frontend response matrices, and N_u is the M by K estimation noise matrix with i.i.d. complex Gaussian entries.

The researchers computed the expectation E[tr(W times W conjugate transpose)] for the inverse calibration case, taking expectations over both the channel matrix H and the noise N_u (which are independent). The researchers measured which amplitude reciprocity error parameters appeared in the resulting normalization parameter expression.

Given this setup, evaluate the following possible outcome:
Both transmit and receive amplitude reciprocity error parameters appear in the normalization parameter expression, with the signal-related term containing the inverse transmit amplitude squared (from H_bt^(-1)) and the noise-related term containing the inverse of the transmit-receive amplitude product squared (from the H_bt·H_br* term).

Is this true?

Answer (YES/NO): YES